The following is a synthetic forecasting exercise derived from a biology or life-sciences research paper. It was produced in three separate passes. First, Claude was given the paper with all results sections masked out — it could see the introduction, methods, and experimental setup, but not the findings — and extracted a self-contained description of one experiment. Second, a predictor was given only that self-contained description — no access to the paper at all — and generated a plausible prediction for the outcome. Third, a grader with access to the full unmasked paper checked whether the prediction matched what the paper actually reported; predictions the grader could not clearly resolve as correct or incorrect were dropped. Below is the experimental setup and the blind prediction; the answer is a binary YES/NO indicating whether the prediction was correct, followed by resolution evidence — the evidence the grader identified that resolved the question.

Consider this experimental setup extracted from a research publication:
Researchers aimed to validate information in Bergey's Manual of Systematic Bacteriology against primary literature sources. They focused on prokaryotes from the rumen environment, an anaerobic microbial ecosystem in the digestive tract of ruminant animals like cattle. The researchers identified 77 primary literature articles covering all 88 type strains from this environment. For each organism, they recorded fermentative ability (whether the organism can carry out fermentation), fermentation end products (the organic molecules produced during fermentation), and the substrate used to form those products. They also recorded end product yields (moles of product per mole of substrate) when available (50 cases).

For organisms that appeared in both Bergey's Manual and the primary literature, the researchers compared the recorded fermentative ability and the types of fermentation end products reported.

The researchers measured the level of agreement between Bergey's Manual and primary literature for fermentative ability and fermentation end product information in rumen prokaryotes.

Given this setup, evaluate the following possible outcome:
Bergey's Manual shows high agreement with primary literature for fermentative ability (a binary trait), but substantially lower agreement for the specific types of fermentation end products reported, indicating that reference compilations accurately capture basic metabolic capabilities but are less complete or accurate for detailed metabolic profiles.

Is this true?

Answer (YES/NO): NO